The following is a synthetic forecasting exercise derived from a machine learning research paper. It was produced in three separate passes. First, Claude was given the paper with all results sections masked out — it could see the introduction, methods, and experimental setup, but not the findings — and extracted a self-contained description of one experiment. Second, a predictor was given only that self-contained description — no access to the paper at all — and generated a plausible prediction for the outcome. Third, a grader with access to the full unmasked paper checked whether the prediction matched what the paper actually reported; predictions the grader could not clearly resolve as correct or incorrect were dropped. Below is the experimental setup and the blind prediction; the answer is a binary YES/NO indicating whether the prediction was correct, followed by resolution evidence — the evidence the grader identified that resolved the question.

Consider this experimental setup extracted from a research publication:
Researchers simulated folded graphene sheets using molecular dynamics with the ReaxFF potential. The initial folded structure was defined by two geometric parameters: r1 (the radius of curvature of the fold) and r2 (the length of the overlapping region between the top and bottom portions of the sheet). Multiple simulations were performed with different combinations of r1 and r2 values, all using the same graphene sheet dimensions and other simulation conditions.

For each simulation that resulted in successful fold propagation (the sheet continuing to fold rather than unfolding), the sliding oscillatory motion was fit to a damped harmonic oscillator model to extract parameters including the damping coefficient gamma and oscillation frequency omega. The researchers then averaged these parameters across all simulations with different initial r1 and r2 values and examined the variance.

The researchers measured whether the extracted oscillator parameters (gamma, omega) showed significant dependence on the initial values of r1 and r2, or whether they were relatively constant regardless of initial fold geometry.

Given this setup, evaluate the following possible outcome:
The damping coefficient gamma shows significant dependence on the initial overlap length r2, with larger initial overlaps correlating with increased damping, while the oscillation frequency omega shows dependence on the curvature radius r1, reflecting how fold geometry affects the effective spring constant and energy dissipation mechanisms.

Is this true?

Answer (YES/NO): NO